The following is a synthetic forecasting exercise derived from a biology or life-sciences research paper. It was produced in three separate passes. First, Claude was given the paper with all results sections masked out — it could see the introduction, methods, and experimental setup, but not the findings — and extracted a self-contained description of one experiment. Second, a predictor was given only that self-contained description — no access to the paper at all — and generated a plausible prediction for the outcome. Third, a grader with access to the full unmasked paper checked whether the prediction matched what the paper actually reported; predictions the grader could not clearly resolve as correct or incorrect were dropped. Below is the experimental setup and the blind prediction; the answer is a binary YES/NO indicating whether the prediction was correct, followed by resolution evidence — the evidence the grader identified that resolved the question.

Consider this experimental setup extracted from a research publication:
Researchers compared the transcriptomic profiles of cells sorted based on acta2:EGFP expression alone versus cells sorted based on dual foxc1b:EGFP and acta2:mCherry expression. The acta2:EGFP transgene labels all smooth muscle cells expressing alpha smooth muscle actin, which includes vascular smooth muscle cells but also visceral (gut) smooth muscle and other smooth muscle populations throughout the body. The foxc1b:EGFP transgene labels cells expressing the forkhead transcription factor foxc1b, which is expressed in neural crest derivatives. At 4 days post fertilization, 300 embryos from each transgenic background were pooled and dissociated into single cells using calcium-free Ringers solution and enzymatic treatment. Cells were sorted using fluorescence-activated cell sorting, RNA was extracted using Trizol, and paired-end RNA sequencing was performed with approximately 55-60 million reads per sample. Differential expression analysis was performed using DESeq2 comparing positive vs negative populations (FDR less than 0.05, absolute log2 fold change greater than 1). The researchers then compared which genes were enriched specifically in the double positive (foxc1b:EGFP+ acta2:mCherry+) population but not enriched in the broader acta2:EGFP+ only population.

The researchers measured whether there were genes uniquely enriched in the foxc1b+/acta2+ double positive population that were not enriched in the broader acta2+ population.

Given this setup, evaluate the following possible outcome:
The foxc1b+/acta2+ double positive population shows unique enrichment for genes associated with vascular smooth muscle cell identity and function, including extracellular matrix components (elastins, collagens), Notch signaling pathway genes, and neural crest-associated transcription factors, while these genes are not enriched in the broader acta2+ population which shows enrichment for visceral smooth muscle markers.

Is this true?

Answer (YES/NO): NO